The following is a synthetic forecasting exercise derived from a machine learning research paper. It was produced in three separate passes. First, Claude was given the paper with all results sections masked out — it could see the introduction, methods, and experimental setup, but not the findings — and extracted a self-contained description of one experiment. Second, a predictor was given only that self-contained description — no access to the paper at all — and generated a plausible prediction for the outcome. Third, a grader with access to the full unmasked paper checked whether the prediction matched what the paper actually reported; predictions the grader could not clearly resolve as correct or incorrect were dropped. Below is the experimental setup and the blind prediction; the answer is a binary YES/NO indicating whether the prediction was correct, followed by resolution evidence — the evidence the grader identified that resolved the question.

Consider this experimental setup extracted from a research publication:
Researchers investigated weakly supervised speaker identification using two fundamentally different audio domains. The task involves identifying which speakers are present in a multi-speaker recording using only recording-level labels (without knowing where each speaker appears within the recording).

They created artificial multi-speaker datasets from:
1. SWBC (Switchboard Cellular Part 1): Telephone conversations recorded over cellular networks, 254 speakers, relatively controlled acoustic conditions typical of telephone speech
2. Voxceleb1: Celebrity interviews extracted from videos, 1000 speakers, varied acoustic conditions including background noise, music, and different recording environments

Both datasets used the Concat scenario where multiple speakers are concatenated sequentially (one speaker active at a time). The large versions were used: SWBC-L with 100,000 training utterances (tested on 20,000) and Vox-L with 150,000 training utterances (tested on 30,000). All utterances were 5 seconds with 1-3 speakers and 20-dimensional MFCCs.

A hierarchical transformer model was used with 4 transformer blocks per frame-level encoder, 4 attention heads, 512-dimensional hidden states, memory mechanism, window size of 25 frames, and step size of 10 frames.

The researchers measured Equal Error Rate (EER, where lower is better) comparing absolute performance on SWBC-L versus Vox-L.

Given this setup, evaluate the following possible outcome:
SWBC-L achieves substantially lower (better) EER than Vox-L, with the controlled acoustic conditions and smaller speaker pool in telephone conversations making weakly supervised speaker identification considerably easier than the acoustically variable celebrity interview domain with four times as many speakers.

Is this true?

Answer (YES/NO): YES